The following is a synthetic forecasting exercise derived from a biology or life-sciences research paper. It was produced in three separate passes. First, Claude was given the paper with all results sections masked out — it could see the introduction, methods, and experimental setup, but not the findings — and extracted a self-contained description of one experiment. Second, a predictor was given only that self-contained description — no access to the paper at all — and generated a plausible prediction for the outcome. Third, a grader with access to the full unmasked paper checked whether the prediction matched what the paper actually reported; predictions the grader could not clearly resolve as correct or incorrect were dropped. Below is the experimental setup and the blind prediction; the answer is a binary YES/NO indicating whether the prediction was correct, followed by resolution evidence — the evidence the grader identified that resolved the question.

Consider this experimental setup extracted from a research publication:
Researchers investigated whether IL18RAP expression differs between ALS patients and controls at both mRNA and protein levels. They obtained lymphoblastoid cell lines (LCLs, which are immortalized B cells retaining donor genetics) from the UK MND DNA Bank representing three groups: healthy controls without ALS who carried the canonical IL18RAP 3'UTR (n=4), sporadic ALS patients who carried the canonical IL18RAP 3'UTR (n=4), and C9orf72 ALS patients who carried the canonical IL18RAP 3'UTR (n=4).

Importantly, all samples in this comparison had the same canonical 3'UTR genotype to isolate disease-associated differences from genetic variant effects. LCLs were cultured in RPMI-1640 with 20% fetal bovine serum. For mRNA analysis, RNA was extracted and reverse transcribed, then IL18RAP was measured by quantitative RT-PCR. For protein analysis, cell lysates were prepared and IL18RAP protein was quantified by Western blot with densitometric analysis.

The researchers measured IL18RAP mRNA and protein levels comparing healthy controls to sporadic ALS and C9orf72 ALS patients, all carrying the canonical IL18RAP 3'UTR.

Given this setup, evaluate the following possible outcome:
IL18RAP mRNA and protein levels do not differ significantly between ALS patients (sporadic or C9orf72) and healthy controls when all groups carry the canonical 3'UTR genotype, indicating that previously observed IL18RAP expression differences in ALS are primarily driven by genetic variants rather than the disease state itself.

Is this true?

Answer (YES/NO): NO